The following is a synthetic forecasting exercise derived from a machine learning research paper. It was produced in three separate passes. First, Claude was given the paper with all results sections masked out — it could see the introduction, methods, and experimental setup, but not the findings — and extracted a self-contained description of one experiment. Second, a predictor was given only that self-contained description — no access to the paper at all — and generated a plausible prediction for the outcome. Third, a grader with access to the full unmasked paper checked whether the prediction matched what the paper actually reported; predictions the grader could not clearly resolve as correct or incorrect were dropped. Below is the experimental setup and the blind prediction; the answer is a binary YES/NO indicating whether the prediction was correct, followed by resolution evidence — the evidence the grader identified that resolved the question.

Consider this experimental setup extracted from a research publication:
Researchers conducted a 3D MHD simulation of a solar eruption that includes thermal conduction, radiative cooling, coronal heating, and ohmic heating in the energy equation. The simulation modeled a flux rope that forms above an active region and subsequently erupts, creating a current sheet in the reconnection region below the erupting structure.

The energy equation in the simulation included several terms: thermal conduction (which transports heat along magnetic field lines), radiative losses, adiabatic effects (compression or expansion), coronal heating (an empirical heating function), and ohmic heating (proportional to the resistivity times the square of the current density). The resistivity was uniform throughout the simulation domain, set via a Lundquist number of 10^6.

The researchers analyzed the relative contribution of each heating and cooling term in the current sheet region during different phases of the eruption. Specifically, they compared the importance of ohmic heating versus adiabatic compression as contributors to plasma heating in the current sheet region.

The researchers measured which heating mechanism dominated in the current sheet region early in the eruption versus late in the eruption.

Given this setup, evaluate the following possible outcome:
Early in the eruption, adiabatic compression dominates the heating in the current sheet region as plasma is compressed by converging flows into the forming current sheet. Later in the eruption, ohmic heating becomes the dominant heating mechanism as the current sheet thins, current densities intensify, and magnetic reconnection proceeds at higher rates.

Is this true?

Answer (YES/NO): NO